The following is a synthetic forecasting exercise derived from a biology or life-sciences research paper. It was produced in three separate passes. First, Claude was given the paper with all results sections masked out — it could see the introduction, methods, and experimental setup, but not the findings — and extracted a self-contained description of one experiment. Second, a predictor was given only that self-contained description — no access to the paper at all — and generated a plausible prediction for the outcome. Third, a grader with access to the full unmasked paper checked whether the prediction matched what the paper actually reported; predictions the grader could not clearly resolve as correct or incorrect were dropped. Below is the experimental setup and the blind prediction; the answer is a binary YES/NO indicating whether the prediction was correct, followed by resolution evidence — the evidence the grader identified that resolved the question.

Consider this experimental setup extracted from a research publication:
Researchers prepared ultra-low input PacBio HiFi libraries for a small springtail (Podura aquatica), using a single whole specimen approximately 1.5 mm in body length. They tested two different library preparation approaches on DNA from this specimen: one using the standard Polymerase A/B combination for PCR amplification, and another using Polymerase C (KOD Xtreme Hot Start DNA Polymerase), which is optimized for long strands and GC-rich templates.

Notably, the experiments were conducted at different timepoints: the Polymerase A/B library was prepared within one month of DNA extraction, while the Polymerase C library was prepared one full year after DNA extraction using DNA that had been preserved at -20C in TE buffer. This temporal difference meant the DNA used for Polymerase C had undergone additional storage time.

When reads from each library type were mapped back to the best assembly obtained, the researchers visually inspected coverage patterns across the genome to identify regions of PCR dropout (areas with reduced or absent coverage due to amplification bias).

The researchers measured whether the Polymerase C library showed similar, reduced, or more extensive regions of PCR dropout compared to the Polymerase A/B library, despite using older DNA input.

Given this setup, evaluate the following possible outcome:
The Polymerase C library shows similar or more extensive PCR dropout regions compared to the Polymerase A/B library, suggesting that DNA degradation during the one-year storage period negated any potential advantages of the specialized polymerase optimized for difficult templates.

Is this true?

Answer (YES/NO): NO